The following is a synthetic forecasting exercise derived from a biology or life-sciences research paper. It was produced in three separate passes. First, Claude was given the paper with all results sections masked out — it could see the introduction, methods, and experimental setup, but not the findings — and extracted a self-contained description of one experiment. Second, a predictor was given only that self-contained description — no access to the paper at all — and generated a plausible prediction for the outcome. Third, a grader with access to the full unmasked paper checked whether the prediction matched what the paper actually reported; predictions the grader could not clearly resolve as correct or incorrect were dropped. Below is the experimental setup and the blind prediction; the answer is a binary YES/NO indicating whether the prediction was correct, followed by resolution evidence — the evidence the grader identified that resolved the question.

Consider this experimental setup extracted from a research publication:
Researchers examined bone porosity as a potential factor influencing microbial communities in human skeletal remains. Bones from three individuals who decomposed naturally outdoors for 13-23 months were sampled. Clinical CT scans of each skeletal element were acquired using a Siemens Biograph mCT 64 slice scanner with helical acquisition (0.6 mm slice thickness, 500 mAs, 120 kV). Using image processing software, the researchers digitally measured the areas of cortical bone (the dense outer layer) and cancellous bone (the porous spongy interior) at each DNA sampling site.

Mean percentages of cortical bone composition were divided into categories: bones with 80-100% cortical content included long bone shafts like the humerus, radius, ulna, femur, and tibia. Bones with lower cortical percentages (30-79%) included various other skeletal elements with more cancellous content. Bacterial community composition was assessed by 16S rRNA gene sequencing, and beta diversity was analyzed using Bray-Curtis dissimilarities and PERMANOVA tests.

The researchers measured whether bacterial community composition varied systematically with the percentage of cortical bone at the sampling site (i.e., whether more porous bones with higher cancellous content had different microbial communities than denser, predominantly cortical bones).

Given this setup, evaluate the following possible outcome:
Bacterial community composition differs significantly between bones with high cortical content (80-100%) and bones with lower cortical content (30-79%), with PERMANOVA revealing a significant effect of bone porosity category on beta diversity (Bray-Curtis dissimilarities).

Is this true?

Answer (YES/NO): YES